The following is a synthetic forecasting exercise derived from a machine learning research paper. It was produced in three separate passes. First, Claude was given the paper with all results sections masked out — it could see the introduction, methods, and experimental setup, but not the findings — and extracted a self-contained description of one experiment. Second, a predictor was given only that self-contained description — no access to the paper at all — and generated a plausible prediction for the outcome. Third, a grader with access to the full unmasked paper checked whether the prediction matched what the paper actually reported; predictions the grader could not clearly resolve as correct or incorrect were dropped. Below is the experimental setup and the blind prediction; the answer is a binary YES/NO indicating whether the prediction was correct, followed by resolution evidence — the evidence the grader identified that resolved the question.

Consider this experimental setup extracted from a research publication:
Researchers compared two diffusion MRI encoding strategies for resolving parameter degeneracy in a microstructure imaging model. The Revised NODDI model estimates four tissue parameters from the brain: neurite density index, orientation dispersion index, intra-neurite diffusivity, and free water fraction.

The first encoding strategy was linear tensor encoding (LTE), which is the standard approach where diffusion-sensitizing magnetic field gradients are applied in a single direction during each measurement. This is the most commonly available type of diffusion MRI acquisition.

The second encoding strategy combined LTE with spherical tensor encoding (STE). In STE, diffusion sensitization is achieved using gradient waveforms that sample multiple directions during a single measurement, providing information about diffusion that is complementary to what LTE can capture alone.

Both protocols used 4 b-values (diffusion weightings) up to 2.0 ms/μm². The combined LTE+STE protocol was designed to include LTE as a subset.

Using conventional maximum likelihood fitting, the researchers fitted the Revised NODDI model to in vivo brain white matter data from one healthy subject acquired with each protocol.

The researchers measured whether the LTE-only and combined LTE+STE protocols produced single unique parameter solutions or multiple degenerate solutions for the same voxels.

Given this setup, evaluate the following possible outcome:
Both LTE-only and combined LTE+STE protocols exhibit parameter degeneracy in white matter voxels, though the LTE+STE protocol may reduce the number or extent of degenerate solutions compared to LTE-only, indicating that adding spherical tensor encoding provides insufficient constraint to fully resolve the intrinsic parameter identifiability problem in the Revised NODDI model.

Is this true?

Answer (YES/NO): NO